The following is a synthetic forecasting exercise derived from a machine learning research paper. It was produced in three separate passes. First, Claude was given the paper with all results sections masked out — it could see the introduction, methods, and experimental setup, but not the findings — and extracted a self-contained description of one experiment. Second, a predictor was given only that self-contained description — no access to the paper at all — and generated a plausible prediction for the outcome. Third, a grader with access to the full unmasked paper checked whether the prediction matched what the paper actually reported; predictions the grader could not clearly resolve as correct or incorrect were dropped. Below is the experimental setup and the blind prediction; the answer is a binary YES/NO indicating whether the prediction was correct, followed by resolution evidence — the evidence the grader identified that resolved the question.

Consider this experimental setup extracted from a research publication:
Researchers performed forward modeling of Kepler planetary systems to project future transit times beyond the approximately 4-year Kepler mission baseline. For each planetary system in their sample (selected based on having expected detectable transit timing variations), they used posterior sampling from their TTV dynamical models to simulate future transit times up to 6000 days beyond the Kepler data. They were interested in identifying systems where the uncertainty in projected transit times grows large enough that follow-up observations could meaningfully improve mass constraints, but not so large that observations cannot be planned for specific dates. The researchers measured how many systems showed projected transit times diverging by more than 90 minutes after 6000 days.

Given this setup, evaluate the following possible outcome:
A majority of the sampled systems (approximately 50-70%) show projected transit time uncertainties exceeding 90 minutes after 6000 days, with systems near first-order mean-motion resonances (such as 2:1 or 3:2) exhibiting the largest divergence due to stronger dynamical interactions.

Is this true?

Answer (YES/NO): NO